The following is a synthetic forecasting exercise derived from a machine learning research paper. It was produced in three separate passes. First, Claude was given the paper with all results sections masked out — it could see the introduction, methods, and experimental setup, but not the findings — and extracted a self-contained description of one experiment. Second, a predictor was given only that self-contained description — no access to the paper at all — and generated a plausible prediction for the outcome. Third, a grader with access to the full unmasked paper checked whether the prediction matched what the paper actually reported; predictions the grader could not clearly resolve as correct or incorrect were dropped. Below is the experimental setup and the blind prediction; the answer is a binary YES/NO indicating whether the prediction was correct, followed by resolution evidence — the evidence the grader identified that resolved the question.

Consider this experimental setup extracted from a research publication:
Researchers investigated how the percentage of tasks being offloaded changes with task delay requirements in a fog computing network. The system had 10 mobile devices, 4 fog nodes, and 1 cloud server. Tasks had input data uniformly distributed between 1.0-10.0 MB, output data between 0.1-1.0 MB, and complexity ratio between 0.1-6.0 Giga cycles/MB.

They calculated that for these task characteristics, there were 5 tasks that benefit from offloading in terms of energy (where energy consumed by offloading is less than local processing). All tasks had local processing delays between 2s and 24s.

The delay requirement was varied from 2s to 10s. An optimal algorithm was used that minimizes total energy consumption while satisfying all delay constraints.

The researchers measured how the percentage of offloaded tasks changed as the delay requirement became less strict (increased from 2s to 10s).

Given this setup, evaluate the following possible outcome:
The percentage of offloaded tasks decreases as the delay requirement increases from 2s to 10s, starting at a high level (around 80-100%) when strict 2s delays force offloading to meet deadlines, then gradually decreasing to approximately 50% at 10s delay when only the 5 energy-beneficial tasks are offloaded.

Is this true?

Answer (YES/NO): NO